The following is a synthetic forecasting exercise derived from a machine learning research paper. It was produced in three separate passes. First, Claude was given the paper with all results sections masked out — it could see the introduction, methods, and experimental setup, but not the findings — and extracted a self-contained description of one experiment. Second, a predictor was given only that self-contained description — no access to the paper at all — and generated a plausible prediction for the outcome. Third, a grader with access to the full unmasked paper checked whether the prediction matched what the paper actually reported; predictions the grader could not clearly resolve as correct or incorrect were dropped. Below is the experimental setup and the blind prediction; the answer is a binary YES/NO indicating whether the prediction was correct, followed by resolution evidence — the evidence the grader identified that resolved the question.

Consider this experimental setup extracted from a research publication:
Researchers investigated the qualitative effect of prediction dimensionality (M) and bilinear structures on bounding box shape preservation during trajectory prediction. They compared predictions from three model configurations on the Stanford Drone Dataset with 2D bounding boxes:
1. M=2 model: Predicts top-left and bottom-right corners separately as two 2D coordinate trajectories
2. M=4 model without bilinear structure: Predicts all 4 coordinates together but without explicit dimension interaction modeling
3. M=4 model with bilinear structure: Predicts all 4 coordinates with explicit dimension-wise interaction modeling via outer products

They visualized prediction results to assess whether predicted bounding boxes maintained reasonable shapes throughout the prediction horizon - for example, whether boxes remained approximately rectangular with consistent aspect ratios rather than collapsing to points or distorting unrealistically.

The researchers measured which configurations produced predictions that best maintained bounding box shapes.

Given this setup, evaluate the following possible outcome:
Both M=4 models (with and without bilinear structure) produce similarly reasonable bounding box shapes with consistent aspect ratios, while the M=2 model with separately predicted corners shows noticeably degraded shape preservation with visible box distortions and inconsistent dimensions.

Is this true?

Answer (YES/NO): NO